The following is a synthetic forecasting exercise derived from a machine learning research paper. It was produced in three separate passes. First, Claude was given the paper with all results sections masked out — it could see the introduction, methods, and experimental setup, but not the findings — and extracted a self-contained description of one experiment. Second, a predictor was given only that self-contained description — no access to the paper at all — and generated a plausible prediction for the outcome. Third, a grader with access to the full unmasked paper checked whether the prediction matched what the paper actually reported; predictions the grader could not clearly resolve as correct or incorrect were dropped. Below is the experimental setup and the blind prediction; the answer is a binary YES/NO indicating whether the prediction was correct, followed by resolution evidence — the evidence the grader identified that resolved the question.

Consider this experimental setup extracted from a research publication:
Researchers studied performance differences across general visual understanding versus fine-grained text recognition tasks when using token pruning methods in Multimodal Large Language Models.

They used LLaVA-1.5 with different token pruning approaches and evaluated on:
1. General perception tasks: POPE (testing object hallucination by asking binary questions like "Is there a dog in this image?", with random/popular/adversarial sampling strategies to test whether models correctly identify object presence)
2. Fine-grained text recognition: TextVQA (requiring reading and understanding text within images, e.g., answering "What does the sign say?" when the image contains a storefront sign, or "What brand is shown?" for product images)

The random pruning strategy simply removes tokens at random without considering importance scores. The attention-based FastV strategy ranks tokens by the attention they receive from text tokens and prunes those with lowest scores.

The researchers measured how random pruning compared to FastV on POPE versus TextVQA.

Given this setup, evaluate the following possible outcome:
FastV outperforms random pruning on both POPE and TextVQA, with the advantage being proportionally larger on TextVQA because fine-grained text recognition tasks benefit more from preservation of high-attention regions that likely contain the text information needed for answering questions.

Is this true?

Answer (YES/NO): NO